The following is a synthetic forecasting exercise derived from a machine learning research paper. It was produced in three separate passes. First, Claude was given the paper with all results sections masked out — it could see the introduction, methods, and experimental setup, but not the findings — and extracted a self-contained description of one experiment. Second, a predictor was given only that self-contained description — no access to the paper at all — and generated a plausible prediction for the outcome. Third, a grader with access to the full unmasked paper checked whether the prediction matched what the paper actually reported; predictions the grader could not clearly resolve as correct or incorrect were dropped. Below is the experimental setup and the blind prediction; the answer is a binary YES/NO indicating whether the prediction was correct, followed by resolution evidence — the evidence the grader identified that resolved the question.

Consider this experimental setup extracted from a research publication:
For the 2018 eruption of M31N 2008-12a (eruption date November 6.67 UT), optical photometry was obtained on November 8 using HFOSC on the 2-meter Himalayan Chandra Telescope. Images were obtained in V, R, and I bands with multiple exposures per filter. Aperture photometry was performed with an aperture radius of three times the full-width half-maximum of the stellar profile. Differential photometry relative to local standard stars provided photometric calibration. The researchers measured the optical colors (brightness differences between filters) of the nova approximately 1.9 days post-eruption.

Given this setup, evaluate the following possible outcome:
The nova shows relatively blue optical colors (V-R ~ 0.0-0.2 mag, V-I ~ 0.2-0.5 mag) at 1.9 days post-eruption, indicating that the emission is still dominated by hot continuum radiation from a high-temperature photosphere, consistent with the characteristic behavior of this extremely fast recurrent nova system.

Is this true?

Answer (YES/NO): YES